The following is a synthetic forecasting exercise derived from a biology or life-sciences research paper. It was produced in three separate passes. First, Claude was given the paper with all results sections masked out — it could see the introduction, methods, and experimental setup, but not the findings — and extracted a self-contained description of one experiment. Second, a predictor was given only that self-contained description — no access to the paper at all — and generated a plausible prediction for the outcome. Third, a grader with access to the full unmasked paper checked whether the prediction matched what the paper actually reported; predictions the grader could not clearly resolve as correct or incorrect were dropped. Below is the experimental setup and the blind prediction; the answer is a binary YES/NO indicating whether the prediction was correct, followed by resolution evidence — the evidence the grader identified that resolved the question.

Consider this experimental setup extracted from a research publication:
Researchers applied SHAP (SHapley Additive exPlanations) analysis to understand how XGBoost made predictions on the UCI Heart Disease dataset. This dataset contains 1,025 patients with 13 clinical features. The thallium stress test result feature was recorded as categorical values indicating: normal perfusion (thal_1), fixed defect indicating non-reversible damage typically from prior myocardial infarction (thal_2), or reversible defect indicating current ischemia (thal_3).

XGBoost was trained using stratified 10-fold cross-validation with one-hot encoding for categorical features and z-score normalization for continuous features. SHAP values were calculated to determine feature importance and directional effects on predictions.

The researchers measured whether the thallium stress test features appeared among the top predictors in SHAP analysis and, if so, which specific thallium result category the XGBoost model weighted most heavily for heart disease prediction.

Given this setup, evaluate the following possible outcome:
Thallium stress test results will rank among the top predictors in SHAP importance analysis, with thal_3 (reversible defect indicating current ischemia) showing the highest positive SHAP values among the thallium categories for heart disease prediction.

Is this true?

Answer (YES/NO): NO